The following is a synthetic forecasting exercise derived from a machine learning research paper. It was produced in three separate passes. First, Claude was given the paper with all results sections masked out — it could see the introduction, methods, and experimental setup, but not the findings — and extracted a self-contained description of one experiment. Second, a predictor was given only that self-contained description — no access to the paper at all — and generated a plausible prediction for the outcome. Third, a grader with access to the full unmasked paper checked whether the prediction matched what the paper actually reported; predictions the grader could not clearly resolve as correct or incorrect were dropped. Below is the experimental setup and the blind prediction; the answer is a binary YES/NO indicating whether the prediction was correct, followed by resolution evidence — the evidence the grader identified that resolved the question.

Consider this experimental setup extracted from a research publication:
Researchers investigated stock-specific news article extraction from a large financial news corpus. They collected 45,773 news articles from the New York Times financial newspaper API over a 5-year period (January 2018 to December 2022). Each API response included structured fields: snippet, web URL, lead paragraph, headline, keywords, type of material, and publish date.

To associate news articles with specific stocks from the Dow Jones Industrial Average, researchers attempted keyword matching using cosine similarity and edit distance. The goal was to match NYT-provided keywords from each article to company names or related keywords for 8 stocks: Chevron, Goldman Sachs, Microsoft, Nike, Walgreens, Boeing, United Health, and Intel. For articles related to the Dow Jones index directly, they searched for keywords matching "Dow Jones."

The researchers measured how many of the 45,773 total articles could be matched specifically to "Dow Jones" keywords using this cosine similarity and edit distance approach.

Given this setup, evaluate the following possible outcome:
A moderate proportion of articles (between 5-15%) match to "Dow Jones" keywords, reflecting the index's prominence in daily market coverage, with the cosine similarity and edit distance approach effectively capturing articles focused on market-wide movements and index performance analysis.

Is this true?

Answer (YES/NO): NO